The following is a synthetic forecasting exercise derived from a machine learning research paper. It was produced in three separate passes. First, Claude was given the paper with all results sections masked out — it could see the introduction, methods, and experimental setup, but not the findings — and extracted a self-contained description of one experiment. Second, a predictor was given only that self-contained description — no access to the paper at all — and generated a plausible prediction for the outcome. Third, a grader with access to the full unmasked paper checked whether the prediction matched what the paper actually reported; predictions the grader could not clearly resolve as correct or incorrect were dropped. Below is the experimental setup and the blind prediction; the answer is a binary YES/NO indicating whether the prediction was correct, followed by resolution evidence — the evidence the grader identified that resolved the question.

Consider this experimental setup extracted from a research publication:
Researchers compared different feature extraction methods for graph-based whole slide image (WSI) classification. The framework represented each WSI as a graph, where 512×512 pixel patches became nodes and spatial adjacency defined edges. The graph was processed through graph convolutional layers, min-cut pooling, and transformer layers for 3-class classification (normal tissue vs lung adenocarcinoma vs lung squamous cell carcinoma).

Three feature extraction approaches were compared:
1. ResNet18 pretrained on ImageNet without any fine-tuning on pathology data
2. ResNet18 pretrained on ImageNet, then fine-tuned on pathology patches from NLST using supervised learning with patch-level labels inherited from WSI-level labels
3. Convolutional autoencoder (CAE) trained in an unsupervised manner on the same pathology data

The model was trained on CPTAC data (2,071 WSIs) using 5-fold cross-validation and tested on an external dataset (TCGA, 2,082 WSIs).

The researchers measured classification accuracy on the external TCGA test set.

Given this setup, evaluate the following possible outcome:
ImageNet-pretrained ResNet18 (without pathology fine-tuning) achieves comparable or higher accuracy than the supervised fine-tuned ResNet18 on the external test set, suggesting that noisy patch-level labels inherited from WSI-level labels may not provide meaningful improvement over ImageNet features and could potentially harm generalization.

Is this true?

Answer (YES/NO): NO